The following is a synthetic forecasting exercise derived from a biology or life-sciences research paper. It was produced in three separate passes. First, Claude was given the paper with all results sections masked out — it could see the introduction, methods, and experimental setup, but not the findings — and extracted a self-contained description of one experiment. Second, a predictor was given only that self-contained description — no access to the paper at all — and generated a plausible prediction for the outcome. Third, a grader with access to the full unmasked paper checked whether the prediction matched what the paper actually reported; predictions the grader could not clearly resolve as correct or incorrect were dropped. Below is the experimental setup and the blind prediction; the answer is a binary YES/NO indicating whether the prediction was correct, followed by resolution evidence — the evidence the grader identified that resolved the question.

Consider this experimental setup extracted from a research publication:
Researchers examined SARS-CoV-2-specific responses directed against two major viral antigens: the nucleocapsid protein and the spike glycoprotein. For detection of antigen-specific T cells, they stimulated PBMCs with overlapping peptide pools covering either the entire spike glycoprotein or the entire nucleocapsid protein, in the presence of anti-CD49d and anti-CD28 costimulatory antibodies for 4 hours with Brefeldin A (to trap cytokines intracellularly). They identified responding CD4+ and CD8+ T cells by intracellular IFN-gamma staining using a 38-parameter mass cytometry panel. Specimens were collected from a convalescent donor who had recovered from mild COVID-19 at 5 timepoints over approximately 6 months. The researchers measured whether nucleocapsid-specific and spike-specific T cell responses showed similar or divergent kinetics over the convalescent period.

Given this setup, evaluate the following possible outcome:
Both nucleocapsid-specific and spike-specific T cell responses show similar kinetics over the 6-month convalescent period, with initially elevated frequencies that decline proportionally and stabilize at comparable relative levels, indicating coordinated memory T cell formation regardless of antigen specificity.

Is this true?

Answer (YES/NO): NO